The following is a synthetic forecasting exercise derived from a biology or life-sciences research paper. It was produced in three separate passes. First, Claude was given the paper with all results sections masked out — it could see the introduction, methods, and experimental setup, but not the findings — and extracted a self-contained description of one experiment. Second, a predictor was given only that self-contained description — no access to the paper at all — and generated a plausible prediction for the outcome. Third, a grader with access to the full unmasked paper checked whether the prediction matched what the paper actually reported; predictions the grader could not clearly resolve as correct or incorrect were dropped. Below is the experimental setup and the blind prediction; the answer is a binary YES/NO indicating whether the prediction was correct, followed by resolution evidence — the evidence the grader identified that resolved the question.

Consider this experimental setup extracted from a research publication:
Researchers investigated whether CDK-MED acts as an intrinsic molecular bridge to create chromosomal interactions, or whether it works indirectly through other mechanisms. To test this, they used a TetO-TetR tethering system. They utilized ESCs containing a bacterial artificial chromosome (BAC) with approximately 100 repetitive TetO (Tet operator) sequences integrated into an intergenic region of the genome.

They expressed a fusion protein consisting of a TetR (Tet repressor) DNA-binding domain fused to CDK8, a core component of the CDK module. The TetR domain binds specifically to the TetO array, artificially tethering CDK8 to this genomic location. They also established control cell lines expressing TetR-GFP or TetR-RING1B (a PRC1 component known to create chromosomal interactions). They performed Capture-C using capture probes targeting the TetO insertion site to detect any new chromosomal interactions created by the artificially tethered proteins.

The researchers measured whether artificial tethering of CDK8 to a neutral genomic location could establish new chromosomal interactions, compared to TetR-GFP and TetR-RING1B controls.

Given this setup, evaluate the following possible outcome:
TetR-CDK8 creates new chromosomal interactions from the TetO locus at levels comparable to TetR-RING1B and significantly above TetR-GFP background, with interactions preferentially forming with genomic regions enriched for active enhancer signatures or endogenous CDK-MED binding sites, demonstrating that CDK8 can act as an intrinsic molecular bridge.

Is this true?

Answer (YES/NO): NO